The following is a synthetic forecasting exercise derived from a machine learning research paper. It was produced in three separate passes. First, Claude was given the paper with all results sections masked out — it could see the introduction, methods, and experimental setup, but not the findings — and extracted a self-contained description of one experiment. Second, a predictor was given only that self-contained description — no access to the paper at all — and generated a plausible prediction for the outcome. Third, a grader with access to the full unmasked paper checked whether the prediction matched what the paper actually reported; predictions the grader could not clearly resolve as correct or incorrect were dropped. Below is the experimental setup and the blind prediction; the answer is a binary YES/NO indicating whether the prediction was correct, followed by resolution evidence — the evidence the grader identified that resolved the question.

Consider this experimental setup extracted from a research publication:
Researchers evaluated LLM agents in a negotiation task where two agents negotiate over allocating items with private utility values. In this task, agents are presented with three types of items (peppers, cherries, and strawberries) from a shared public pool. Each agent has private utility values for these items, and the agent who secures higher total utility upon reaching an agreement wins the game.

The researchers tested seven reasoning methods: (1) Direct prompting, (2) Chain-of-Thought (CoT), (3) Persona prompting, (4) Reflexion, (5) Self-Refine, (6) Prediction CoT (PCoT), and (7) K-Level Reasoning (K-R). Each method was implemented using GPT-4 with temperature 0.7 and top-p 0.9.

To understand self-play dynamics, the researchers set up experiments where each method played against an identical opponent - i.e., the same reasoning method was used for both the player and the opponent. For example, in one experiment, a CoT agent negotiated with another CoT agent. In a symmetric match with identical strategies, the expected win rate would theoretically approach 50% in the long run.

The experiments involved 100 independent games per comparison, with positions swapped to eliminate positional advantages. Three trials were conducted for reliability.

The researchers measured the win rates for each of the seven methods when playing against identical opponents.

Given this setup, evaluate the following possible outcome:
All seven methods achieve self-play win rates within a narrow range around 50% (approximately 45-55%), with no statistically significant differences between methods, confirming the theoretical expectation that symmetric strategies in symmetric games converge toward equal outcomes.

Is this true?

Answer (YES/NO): YES